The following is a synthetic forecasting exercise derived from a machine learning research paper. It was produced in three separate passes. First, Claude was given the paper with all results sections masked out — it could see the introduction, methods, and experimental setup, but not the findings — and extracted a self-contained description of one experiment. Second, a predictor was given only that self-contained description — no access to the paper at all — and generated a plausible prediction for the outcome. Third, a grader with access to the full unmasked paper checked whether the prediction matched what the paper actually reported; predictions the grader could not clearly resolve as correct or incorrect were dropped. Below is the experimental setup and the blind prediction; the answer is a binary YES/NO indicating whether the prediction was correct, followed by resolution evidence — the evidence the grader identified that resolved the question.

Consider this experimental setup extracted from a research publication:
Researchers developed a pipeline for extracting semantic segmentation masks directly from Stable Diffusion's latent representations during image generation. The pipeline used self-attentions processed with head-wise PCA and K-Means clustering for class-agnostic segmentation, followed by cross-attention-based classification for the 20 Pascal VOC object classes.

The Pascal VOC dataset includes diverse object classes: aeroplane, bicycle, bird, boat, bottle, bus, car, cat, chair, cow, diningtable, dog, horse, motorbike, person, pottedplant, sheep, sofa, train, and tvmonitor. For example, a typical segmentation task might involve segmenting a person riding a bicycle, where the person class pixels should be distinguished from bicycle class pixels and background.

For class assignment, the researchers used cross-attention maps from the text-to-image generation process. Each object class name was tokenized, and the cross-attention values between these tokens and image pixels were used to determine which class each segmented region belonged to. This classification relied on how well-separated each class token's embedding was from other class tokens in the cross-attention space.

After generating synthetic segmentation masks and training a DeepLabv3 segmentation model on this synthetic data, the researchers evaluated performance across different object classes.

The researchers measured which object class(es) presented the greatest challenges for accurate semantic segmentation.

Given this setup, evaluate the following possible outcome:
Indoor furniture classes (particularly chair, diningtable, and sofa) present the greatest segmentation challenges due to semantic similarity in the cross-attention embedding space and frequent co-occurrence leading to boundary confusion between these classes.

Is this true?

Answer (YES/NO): NO